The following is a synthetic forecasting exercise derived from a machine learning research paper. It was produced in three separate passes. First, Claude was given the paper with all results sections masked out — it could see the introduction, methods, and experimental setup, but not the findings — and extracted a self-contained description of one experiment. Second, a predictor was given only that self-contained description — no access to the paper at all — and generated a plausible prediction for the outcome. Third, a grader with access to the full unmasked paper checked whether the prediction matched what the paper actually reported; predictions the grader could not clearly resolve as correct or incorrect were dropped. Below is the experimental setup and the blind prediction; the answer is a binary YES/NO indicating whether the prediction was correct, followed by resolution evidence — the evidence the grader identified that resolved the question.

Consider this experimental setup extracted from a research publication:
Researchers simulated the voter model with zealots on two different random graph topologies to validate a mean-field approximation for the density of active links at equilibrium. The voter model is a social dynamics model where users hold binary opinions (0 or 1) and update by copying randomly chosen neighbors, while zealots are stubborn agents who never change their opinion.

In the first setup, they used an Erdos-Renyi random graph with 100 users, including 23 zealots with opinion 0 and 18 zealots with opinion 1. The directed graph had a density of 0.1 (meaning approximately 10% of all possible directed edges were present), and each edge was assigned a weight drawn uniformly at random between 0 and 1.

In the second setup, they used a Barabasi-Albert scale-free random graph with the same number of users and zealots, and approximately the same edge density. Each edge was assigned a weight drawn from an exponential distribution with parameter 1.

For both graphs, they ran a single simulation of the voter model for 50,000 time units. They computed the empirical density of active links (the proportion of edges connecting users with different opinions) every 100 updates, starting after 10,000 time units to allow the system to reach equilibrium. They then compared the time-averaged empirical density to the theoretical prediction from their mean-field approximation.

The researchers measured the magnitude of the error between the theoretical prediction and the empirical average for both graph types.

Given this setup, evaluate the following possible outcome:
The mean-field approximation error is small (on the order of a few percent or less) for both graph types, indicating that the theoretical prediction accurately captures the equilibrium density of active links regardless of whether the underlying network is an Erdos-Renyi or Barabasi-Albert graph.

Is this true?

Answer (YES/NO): YES